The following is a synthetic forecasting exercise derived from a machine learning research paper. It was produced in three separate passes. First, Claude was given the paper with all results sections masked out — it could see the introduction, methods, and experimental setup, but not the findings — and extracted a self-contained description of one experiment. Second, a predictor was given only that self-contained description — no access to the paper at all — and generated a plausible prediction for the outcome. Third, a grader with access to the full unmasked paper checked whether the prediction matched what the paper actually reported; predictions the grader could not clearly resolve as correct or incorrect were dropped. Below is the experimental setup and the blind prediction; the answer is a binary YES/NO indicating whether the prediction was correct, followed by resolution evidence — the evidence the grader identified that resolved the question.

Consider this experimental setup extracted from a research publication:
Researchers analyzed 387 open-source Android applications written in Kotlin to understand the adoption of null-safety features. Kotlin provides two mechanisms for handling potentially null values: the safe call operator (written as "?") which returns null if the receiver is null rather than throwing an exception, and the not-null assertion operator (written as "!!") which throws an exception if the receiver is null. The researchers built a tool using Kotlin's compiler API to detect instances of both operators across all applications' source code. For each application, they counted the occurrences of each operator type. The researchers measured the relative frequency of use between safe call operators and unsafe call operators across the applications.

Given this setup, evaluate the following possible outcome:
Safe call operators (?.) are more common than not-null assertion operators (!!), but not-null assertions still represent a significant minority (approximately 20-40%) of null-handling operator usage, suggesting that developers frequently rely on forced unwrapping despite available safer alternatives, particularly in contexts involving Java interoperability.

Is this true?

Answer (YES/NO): YES